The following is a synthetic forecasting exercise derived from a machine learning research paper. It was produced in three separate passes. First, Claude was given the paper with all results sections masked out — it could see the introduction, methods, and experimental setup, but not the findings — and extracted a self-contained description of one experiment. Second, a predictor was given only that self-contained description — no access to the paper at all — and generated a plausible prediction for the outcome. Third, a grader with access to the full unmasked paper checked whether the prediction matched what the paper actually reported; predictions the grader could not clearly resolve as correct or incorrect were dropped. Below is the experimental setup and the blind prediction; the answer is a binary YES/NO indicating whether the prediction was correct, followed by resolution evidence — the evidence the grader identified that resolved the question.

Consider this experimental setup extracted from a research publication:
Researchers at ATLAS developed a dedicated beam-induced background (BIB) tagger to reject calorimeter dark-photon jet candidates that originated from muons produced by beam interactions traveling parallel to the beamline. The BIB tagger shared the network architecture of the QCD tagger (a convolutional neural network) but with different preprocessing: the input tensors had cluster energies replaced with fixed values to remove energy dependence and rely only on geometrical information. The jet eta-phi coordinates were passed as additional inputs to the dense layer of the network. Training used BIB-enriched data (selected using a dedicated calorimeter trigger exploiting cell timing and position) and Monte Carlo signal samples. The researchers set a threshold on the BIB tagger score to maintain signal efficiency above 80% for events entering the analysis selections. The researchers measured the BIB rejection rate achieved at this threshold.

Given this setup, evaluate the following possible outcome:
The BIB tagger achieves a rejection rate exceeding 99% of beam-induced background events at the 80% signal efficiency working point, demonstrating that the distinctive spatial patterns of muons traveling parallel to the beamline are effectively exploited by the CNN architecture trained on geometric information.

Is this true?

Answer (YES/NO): NO